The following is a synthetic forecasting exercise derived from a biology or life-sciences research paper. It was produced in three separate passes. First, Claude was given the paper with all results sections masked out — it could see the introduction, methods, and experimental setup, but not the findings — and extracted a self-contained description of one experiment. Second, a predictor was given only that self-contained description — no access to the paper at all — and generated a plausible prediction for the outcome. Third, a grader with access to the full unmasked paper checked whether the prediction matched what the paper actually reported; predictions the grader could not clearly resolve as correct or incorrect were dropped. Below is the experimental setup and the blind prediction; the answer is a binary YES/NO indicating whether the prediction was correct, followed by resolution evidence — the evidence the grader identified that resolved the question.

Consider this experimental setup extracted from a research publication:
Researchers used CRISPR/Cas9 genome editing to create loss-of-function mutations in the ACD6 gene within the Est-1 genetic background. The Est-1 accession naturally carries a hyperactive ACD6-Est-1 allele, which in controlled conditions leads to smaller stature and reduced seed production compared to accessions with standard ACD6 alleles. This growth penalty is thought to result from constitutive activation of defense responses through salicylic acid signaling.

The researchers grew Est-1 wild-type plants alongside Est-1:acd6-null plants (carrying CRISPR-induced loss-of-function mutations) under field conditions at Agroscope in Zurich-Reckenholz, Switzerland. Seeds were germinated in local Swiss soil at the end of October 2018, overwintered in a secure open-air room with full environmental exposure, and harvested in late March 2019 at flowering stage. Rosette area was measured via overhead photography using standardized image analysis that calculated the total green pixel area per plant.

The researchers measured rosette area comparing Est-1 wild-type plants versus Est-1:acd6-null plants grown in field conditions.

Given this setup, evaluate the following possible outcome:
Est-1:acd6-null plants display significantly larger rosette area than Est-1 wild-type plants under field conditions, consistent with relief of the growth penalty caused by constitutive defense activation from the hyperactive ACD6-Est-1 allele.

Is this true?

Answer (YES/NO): NO